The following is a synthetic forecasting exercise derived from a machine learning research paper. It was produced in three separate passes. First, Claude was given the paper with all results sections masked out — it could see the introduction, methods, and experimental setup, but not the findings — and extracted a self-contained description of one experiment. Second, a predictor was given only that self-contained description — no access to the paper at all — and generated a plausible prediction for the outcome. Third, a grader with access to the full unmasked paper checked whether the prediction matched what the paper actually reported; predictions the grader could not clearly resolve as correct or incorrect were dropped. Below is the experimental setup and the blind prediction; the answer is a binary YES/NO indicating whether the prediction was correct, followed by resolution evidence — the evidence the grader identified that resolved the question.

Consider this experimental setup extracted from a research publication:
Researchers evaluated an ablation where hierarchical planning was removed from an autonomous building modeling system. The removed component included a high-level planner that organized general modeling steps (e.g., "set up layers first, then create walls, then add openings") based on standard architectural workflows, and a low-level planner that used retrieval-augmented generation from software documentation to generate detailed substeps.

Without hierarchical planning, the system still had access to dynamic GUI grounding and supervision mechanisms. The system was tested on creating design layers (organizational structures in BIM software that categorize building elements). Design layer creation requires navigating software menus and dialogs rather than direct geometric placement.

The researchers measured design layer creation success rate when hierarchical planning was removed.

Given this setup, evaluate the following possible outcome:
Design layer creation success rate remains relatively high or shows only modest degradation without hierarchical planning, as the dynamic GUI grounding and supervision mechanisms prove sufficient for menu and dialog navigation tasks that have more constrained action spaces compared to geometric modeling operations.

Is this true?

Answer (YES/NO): NO